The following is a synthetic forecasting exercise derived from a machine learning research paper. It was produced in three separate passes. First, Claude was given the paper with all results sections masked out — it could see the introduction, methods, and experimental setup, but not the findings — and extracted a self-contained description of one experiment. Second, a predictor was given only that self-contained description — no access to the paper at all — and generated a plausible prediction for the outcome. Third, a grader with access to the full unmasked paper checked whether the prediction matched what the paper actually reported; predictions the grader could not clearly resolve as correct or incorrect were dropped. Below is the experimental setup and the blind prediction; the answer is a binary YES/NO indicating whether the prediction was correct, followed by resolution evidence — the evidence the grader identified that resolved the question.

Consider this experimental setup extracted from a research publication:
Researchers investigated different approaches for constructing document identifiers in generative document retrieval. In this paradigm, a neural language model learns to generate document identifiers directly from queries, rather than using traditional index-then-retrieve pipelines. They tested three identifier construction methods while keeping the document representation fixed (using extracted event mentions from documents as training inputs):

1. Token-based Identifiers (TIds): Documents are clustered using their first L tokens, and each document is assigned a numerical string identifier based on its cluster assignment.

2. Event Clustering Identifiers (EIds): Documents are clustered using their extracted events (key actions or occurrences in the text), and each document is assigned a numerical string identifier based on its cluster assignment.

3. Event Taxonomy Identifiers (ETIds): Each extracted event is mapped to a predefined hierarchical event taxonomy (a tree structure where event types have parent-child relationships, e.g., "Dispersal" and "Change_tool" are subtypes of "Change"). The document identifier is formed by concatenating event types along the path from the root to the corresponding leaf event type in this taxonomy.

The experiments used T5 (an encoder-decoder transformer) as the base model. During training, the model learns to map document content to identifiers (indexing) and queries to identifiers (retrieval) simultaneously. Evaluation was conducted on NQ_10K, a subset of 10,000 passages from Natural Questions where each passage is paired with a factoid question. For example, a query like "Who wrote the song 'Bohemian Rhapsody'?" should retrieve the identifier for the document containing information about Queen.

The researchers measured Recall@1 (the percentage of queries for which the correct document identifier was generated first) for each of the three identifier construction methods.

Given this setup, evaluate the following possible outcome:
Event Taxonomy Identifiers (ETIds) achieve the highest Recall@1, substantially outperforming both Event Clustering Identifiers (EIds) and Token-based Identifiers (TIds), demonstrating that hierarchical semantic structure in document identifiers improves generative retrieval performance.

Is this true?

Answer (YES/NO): YES